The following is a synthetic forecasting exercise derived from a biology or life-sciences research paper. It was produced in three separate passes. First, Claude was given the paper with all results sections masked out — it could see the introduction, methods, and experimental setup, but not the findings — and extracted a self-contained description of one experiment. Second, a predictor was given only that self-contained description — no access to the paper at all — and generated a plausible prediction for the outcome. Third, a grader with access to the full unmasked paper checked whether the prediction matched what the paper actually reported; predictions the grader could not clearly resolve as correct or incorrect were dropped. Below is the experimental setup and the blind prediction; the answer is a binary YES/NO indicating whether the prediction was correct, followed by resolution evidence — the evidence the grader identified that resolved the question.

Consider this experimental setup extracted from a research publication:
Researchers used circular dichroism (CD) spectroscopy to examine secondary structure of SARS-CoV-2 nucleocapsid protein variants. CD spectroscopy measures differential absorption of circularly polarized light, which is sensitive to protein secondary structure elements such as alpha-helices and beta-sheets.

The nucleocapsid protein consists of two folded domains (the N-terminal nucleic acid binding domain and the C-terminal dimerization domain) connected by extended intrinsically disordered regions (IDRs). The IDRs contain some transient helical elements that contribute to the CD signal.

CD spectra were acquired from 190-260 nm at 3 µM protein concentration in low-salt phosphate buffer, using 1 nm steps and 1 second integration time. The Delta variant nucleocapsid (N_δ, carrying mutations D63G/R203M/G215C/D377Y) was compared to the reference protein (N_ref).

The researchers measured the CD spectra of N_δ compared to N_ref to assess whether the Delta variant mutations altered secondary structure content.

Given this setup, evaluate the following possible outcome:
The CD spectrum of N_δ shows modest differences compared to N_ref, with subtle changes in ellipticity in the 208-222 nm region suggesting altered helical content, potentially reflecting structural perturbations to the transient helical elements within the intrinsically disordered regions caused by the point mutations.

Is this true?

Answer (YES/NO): YES